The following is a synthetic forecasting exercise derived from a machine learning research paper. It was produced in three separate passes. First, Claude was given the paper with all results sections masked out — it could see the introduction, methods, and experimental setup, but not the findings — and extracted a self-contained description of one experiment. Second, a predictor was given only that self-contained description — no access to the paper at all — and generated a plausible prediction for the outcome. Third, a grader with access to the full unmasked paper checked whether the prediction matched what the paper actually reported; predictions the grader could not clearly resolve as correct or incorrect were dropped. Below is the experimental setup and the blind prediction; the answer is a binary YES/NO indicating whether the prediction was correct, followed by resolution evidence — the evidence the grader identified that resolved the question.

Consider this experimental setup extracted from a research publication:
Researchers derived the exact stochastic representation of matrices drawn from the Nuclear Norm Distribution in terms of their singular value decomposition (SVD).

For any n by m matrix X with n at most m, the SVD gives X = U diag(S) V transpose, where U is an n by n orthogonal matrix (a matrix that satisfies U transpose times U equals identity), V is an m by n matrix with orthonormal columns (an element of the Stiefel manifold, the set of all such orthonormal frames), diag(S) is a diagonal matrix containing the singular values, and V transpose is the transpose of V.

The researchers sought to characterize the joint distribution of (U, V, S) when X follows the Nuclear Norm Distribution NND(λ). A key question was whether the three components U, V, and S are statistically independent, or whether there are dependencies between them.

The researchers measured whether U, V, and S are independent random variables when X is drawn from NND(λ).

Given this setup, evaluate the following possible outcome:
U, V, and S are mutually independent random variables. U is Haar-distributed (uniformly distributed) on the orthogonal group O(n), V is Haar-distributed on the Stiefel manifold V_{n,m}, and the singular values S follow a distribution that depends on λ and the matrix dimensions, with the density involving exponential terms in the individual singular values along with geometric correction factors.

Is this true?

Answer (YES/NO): YES